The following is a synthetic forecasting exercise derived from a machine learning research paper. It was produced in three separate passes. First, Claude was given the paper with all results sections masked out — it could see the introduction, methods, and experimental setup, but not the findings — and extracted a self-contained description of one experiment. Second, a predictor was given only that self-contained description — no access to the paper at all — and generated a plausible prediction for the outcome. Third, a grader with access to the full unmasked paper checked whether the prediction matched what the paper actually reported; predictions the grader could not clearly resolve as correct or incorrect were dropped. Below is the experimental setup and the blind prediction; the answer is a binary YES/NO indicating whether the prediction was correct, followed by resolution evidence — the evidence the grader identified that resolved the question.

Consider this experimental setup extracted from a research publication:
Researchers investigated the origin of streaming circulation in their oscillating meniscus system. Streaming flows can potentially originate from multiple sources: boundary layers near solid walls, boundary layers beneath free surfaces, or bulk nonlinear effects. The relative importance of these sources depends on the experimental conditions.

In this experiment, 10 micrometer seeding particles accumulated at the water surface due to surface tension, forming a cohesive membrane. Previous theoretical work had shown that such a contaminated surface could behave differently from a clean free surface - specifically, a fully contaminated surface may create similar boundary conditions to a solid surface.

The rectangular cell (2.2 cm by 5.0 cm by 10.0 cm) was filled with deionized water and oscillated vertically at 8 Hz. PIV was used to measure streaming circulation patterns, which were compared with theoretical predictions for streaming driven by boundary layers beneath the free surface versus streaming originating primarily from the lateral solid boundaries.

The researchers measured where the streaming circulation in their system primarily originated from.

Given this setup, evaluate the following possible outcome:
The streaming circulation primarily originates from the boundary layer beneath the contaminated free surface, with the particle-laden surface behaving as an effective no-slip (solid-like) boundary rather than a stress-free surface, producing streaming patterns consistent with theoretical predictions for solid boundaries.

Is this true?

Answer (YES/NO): YES